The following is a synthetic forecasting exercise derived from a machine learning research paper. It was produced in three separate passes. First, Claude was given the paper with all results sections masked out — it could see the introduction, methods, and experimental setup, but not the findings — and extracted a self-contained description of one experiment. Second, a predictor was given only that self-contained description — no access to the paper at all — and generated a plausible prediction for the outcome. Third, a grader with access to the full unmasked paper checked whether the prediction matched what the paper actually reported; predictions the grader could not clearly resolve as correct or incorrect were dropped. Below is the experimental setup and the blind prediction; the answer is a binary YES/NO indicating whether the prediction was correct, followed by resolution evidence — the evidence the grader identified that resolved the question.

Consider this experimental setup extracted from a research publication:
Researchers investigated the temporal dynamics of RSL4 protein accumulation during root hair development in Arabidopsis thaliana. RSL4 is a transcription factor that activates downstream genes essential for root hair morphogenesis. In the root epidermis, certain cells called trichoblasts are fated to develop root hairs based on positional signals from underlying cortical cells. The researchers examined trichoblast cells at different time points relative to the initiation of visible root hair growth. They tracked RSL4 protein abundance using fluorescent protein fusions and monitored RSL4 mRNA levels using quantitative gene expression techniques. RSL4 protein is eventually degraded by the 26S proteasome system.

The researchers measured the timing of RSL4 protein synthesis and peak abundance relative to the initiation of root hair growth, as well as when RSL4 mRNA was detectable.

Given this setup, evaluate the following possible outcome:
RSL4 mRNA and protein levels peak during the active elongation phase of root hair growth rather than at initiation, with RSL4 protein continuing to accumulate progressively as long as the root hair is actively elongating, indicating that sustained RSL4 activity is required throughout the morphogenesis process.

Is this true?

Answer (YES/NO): NO